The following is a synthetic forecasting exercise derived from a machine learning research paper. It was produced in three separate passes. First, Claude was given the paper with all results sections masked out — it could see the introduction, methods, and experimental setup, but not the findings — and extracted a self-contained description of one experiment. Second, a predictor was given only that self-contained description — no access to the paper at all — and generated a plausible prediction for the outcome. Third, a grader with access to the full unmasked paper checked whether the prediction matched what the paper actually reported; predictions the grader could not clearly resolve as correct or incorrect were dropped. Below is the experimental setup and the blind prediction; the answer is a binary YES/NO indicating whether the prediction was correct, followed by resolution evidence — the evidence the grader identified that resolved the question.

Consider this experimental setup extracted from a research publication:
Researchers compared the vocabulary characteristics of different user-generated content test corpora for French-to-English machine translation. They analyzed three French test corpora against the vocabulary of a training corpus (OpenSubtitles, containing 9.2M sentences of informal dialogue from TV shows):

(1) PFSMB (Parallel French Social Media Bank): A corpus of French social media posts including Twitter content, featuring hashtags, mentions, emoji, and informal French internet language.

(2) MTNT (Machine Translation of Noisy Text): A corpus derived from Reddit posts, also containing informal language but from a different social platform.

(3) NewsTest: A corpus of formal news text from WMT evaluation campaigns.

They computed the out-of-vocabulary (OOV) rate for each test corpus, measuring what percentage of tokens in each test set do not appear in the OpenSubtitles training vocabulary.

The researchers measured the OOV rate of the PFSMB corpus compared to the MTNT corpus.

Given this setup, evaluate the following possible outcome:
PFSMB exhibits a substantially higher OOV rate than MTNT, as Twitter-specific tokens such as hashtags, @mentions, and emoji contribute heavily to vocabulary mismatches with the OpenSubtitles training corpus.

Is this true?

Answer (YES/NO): YES